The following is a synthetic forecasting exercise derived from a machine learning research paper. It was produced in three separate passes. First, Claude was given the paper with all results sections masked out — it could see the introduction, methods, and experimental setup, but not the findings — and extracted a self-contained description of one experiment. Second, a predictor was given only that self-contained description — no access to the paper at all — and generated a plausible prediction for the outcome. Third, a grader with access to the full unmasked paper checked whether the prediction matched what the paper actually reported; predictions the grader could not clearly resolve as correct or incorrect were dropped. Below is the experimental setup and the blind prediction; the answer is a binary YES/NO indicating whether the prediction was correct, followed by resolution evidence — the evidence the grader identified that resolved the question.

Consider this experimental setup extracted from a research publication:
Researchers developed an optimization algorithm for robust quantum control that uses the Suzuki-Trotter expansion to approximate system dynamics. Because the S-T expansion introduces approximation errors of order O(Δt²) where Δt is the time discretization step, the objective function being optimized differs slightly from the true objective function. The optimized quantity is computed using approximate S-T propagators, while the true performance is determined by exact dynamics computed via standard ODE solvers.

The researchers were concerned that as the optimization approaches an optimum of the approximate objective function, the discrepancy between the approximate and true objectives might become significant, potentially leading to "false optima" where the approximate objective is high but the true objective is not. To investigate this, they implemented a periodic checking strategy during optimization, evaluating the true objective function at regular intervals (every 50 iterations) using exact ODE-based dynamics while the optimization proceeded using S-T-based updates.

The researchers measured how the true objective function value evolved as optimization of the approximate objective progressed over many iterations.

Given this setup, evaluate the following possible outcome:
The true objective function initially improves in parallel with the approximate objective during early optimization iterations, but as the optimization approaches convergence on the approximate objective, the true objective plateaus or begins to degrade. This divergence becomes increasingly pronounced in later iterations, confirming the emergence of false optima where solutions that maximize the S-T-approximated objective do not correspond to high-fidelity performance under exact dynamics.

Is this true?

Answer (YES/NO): NO